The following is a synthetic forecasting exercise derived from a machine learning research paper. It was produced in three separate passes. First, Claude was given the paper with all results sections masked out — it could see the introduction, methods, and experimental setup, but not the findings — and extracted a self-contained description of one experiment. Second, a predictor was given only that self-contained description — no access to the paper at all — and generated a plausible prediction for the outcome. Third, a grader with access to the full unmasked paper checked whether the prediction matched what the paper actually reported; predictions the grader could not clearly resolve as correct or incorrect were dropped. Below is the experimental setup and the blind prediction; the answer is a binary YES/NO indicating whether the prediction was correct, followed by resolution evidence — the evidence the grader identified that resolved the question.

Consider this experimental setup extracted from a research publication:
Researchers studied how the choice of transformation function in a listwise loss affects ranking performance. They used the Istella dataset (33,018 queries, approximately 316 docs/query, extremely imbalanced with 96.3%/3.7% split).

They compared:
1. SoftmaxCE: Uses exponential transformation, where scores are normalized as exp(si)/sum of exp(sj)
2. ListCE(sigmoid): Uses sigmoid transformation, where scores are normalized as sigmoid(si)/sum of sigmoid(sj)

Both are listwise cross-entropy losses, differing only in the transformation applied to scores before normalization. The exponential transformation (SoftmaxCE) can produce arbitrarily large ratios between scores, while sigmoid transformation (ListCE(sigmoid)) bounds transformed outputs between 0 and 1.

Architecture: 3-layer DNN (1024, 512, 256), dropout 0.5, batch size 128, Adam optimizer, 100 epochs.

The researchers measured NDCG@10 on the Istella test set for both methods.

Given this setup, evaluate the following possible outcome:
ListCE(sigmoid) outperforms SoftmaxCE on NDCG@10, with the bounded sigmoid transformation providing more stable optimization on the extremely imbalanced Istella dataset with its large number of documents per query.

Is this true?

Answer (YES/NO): YES